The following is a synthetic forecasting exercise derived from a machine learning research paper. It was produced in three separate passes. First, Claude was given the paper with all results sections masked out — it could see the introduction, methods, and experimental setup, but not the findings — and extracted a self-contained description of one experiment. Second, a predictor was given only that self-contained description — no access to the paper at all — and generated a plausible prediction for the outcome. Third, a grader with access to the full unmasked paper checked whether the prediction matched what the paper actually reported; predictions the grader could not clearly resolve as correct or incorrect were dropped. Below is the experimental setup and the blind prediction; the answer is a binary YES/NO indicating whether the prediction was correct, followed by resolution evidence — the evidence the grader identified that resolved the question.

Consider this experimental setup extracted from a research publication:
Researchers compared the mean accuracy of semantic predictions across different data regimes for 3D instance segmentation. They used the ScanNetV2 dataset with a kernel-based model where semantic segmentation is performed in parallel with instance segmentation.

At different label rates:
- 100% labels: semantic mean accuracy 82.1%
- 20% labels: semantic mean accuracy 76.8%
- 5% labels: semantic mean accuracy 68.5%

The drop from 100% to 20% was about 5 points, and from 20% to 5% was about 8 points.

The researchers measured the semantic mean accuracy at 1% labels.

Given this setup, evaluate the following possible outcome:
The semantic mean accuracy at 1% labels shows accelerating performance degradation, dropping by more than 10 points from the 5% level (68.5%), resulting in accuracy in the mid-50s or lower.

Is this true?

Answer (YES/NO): YES